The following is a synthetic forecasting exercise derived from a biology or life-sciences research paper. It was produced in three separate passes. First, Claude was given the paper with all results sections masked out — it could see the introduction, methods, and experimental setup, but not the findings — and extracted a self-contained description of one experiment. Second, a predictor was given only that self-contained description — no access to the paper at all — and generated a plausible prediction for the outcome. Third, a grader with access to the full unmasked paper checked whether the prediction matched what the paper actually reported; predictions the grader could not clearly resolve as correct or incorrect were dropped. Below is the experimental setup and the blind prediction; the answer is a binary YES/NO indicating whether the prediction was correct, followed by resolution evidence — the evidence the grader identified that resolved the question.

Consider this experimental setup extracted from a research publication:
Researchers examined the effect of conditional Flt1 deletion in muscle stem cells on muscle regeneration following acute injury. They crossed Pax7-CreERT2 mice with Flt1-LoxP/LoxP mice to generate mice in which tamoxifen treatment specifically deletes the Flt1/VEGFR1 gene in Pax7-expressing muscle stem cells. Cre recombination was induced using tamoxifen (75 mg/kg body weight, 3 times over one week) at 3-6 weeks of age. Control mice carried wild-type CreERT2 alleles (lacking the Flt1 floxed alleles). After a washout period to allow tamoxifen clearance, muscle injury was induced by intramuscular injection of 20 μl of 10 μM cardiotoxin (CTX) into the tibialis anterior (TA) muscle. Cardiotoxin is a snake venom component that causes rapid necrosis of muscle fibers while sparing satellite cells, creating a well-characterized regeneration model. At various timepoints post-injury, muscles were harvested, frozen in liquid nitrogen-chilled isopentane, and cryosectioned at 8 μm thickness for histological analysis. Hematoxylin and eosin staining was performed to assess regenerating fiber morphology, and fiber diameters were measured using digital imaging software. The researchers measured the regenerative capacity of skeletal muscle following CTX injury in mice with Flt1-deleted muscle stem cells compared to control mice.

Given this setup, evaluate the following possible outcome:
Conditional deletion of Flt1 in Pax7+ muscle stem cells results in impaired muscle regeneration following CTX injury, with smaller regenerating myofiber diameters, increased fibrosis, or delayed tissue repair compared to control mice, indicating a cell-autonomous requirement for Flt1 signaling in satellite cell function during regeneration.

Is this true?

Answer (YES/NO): YES